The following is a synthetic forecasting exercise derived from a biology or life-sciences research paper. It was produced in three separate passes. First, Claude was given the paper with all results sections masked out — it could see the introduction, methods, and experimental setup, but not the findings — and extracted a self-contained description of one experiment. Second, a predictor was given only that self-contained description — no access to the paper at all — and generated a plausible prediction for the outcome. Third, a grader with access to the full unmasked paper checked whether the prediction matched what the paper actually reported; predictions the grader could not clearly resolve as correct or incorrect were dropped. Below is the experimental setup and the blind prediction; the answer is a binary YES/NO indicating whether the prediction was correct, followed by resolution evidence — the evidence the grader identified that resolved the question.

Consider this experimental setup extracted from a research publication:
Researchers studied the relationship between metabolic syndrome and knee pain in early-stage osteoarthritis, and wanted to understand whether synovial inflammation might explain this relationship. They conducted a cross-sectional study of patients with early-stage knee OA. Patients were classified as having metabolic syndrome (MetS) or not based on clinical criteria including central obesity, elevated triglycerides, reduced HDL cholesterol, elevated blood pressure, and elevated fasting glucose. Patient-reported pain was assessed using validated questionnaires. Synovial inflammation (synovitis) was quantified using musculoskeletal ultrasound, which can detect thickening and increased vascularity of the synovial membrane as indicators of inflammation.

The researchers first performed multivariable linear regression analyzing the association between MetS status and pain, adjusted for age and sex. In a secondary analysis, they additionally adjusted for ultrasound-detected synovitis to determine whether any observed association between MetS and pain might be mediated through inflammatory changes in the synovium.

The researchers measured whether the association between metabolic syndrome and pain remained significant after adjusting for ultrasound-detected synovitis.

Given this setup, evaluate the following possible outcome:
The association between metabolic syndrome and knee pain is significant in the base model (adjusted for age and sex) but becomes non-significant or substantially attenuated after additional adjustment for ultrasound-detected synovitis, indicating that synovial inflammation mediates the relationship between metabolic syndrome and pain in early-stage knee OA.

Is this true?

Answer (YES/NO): NO